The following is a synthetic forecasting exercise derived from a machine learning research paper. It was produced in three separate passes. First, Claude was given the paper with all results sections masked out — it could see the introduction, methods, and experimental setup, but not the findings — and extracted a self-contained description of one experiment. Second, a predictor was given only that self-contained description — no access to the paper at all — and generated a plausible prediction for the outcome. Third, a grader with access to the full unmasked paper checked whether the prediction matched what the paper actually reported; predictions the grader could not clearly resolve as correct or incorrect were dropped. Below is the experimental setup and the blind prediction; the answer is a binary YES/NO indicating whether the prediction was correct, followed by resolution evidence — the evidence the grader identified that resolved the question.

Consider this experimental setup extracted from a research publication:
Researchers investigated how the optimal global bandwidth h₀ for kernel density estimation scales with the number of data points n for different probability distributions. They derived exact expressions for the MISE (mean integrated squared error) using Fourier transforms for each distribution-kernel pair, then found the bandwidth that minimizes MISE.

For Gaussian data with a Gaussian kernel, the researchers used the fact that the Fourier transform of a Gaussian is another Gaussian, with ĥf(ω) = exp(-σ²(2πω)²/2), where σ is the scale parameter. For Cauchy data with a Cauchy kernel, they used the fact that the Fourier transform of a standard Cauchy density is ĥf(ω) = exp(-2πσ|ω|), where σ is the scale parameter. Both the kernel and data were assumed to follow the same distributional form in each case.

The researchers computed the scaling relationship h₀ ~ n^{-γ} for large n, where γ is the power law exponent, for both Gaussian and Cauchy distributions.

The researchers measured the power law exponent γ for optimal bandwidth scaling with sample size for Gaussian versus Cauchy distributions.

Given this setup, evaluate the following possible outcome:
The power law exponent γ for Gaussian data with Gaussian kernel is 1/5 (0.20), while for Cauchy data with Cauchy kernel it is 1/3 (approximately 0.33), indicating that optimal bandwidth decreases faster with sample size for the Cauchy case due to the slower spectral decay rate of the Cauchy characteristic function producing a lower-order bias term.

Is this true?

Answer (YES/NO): YES